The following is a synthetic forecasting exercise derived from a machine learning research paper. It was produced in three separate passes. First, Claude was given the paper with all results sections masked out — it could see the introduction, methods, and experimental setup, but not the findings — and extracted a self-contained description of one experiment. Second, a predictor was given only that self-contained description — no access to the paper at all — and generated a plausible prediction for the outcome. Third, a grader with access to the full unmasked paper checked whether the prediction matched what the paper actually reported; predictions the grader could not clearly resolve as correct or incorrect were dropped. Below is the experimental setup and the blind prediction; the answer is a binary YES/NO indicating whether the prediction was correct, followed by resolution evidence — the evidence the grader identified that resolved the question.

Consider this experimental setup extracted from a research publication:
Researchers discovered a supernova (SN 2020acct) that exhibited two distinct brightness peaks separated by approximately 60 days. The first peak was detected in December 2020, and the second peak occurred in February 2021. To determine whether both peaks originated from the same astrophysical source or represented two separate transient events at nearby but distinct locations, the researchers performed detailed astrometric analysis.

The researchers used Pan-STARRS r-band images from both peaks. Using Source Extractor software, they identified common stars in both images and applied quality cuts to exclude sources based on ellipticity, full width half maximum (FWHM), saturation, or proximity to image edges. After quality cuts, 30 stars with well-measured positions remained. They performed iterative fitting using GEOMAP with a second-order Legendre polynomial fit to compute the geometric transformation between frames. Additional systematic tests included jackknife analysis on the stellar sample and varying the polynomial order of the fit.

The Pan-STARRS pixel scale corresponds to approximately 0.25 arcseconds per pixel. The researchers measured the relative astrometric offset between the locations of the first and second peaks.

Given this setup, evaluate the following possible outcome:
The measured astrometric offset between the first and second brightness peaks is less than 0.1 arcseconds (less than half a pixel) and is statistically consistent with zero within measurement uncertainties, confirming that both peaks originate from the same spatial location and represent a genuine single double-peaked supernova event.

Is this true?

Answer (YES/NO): NO